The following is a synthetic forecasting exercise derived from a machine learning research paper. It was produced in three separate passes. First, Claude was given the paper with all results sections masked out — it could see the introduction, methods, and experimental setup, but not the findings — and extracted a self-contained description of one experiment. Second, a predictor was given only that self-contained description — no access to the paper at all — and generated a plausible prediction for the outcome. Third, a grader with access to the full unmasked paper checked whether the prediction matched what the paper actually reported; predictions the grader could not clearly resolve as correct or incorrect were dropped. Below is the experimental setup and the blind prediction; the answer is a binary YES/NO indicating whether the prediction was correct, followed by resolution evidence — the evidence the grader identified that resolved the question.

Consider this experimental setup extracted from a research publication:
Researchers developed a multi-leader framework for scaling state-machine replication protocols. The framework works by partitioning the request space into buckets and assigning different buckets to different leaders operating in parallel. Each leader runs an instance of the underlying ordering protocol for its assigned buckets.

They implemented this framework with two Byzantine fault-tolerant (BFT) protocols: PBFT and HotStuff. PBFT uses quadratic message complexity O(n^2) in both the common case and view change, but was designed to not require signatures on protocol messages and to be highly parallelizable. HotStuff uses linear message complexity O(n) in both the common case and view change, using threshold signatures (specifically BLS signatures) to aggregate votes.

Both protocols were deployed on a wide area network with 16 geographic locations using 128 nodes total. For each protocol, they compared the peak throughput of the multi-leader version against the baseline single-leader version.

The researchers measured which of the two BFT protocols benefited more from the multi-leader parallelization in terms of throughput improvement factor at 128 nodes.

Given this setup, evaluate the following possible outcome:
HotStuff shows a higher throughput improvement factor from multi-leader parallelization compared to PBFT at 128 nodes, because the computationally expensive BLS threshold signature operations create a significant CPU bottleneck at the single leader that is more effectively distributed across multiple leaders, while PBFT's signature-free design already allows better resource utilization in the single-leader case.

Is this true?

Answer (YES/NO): YES